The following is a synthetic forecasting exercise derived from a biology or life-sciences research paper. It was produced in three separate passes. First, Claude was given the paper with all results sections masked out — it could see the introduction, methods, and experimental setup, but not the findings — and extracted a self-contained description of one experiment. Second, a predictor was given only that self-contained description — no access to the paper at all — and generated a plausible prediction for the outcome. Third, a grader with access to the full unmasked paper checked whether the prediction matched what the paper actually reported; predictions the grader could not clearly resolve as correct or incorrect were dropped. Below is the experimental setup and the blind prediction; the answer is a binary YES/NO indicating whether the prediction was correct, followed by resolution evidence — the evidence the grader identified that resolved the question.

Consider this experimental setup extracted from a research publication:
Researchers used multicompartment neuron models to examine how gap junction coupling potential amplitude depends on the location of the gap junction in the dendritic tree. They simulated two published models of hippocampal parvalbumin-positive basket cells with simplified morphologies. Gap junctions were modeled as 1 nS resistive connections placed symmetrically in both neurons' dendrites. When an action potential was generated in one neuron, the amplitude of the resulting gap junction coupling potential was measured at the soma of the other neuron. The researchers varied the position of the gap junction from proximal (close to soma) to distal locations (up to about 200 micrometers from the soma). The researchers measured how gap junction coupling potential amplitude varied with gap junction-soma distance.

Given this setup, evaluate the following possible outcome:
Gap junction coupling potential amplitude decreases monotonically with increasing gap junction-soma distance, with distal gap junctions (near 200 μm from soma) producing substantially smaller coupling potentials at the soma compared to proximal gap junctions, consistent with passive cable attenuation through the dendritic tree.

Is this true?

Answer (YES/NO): YES